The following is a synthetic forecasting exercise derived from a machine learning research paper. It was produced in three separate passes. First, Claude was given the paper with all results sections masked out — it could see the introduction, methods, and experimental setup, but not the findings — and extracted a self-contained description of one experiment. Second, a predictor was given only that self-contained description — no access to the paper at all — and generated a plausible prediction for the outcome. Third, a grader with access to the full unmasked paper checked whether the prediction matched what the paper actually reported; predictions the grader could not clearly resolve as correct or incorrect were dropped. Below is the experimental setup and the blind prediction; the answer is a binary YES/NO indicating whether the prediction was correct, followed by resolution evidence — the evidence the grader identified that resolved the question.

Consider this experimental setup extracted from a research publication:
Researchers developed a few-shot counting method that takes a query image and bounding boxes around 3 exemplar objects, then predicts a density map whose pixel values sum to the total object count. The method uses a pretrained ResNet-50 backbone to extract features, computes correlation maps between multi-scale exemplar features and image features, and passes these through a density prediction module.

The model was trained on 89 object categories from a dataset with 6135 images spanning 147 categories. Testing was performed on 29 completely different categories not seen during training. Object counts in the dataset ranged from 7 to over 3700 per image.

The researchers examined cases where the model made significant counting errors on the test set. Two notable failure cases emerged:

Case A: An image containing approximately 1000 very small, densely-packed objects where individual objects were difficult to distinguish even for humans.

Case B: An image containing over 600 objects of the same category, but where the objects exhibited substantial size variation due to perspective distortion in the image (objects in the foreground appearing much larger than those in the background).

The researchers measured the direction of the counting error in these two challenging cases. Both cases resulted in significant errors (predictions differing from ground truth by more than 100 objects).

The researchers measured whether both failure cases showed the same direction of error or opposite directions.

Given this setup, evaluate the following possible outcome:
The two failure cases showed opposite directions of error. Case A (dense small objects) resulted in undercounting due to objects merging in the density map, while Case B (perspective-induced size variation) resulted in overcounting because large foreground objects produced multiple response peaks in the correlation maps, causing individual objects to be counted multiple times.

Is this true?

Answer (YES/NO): NO